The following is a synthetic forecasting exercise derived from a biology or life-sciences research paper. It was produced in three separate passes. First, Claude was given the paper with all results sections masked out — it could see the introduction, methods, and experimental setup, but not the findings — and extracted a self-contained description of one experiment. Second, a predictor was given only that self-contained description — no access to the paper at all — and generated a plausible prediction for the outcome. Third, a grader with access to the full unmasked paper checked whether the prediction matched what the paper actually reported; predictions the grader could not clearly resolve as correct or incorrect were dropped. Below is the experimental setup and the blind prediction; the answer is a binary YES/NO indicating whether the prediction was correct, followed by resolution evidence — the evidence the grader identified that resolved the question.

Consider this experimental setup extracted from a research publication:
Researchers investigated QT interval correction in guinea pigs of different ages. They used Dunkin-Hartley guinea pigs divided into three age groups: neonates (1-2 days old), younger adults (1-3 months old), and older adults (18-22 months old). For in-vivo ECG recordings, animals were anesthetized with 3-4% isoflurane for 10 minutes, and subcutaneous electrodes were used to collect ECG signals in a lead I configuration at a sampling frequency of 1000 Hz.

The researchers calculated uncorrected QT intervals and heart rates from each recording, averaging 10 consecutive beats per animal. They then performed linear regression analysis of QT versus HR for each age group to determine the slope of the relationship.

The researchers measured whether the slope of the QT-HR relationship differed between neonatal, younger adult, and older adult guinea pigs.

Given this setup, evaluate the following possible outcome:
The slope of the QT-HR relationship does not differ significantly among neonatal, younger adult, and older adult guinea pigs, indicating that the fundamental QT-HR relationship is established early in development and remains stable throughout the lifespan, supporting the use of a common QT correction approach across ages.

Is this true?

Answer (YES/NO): NO